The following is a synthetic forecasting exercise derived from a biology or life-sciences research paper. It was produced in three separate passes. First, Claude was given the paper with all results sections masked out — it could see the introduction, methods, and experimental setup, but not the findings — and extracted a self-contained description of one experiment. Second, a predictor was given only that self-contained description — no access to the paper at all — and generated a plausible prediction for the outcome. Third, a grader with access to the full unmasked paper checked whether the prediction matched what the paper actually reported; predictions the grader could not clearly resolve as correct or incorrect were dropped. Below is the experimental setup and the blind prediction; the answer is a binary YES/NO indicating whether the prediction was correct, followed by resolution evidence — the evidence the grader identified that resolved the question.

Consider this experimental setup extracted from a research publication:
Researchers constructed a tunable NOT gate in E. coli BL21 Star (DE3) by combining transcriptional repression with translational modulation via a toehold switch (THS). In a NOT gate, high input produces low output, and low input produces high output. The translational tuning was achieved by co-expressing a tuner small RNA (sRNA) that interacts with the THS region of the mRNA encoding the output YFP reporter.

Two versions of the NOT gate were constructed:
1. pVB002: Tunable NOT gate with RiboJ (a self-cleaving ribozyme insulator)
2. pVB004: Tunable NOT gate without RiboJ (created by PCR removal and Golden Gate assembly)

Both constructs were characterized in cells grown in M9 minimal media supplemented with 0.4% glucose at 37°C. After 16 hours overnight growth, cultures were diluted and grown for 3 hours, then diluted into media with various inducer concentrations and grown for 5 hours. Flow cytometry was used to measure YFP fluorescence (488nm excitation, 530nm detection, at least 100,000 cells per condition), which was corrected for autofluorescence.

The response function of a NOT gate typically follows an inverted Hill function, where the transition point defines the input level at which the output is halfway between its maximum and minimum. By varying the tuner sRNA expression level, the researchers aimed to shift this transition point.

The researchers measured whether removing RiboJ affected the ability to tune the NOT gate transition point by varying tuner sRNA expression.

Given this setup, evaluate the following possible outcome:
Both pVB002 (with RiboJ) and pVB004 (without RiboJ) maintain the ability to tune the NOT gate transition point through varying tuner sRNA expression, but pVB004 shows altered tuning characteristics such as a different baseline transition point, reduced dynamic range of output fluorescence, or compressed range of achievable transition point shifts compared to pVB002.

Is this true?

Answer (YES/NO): YES